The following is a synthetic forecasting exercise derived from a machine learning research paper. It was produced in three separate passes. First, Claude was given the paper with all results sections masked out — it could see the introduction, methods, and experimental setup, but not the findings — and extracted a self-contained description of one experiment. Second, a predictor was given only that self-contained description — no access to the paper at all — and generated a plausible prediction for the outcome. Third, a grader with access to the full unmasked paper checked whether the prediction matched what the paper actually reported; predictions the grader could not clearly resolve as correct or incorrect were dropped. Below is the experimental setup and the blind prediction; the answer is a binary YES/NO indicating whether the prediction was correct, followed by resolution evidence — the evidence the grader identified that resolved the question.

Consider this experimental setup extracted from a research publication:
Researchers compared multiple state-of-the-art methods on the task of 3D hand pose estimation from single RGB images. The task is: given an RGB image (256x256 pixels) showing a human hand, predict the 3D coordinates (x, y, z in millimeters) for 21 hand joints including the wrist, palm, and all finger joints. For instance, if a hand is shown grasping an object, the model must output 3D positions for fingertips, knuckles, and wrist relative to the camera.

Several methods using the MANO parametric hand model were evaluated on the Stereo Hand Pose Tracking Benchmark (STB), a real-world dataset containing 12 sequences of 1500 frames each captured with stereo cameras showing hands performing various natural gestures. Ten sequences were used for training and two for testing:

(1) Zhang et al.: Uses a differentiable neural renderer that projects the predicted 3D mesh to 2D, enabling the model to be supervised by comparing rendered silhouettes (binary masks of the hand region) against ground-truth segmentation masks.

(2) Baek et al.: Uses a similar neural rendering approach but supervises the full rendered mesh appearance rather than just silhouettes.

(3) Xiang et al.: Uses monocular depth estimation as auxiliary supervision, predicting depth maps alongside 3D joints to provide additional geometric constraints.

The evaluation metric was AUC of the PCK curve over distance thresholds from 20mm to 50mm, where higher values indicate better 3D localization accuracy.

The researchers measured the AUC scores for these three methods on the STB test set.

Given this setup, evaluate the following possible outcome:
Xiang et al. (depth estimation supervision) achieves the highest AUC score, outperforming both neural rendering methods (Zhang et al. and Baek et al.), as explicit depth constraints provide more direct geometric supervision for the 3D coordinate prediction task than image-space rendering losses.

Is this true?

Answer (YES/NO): NO